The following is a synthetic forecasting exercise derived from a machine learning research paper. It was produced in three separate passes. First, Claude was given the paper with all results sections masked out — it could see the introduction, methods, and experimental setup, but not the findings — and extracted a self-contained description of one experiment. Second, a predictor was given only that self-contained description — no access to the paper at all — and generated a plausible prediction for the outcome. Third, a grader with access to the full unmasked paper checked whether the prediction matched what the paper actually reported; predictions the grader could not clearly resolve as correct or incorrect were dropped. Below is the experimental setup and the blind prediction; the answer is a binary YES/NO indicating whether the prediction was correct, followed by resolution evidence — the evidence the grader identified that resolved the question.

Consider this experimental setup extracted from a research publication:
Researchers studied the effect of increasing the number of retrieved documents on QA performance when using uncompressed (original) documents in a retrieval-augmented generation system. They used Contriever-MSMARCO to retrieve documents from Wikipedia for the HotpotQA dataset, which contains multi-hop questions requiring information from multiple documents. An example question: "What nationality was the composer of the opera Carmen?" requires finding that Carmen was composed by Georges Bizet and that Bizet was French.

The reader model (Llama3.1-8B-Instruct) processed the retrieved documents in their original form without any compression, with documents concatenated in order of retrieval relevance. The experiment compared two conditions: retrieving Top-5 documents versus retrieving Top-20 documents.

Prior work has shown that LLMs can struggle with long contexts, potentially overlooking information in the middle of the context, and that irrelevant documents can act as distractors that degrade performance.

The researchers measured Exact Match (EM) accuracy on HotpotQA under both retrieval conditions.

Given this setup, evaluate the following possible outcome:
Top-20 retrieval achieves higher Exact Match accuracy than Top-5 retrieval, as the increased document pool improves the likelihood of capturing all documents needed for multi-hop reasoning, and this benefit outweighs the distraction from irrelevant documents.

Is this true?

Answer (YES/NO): YES